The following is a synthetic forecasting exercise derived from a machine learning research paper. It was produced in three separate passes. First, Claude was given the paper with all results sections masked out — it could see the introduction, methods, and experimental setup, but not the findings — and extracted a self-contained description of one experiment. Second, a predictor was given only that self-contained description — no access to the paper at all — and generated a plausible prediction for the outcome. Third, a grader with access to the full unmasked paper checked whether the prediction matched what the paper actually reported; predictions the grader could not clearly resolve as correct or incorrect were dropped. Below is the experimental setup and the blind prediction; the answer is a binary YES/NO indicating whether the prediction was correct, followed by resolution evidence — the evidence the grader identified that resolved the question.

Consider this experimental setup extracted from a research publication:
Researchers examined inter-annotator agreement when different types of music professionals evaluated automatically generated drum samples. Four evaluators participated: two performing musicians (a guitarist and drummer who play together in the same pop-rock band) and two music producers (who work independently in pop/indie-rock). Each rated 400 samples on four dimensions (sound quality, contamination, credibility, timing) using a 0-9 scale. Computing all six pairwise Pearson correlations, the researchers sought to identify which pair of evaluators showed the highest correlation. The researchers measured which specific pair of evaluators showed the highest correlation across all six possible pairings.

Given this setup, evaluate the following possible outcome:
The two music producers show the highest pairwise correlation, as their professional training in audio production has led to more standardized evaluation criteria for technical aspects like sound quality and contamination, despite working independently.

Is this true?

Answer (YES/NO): YES